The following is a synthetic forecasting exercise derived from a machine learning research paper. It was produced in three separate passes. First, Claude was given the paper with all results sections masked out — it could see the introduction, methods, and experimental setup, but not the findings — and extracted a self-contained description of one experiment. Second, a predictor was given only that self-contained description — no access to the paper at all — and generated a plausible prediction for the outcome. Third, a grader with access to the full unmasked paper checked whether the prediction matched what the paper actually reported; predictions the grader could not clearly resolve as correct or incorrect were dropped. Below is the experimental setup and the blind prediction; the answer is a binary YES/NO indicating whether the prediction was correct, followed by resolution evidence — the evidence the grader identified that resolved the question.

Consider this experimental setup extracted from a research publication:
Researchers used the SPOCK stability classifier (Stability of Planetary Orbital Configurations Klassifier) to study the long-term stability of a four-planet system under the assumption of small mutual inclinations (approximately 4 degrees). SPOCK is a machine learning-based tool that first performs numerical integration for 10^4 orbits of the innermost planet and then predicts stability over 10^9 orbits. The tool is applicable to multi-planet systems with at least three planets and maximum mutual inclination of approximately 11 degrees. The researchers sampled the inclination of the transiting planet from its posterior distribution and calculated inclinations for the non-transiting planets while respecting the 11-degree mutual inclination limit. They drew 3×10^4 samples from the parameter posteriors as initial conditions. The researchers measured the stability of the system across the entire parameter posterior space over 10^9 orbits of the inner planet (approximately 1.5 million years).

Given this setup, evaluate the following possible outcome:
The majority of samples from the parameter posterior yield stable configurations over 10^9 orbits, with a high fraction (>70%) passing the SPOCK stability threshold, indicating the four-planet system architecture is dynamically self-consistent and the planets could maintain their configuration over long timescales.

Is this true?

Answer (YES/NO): YES